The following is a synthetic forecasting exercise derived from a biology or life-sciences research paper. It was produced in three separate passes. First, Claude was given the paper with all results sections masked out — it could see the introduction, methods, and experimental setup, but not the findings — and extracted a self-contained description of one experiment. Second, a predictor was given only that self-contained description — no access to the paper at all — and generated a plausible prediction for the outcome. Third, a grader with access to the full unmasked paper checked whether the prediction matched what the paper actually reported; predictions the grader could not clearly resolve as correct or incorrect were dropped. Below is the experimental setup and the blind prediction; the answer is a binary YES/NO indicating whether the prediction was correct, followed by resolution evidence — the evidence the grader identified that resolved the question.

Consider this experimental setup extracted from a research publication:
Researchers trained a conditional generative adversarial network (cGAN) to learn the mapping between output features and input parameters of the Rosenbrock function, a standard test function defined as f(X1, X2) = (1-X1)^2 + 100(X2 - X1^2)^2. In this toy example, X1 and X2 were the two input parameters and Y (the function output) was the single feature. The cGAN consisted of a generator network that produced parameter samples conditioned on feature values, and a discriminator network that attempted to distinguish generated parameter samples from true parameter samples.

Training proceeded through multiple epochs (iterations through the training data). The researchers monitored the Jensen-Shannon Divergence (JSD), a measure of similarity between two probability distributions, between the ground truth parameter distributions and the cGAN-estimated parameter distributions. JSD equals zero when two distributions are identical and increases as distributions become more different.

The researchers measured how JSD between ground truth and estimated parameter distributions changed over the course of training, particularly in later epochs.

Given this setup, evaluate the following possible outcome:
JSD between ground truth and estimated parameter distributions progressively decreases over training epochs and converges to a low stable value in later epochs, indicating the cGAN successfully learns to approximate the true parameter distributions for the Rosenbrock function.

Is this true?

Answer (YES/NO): NO